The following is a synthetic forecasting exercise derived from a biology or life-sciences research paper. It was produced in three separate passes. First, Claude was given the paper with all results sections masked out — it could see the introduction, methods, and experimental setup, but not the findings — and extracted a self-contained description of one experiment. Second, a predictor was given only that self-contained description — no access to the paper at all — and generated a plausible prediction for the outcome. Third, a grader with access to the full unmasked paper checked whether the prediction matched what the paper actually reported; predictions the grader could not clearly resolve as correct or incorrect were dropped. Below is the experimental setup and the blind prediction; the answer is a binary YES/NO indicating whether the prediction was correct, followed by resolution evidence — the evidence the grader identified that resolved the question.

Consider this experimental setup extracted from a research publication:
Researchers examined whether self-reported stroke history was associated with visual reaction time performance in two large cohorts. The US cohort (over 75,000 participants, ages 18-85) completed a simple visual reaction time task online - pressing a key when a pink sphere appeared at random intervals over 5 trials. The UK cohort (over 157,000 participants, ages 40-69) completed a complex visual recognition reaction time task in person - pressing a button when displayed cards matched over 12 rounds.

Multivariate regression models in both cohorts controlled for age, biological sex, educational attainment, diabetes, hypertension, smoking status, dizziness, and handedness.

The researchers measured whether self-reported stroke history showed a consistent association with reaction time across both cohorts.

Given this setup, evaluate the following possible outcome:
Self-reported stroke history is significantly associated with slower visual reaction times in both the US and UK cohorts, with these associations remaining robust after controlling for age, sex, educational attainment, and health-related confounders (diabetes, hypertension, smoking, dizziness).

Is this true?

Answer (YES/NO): YES